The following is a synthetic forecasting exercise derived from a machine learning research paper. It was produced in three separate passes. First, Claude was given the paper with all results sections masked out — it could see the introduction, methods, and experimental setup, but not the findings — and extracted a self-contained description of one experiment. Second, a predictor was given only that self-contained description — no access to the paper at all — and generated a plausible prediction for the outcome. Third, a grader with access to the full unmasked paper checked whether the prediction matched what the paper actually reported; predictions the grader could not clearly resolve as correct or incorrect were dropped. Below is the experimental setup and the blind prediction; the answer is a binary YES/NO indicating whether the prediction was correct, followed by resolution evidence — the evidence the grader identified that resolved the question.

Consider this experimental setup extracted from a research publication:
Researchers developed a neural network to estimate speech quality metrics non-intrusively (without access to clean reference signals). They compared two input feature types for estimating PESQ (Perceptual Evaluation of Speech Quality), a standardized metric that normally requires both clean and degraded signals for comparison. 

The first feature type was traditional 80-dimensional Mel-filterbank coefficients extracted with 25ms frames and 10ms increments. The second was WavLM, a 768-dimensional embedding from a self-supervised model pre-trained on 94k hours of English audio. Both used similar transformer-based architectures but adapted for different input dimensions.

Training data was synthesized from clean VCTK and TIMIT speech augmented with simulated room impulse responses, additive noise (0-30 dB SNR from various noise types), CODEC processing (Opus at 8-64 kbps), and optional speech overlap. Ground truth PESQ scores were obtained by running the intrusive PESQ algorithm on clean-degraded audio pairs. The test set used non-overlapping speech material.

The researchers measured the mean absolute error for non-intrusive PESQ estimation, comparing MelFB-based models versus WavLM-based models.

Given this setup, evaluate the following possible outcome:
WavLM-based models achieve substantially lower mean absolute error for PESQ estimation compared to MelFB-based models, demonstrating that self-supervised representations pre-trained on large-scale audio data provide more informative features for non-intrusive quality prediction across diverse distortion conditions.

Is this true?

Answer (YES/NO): NO